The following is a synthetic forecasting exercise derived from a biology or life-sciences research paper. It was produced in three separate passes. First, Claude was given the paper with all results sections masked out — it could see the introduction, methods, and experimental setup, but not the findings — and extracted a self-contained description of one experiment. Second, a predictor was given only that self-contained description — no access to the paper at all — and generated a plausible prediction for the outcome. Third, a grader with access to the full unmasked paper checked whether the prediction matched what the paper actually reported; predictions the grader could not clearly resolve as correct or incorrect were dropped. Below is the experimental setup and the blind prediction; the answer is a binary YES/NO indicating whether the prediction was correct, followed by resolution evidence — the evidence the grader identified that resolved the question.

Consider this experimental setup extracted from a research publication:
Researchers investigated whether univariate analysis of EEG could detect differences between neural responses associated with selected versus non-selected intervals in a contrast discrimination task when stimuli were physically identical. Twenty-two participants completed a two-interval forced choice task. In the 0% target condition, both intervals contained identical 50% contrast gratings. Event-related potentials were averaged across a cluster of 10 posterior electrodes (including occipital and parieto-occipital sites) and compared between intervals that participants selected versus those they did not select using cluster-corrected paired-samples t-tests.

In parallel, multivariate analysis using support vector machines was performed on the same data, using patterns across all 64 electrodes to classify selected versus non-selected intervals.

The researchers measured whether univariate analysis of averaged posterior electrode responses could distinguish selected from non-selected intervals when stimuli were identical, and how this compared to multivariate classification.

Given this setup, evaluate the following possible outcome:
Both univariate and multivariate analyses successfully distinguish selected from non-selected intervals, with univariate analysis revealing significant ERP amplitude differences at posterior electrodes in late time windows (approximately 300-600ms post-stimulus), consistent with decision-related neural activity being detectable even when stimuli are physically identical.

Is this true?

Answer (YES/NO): NO